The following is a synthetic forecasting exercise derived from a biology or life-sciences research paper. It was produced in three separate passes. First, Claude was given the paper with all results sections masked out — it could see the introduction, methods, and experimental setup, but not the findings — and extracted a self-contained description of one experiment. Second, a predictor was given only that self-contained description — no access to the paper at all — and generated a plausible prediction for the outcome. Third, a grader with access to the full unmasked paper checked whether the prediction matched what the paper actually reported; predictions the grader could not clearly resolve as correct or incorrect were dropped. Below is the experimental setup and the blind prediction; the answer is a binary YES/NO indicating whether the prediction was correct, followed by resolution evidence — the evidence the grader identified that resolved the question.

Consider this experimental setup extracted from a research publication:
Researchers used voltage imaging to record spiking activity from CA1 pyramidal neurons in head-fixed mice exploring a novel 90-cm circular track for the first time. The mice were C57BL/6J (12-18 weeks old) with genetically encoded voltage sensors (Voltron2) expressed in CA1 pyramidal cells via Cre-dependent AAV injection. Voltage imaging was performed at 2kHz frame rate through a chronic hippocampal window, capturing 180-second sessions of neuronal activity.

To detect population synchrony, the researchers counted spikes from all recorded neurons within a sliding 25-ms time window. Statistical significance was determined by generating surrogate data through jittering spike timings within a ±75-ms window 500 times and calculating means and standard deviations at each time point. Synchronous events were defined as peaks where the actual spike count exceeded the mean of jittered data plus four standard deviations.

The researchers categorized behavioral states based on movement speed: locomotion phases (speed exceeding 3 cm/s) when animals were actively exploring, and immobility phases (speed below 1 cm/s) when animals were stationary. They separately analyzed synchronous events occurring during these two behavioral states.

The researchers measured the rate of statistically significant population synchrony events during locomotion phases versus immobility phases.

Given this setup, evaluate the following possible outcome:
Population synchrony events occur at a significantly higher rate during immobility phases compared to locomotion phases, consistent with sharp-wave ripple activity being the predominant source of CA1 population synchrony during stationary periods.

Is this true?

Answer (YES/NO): NO